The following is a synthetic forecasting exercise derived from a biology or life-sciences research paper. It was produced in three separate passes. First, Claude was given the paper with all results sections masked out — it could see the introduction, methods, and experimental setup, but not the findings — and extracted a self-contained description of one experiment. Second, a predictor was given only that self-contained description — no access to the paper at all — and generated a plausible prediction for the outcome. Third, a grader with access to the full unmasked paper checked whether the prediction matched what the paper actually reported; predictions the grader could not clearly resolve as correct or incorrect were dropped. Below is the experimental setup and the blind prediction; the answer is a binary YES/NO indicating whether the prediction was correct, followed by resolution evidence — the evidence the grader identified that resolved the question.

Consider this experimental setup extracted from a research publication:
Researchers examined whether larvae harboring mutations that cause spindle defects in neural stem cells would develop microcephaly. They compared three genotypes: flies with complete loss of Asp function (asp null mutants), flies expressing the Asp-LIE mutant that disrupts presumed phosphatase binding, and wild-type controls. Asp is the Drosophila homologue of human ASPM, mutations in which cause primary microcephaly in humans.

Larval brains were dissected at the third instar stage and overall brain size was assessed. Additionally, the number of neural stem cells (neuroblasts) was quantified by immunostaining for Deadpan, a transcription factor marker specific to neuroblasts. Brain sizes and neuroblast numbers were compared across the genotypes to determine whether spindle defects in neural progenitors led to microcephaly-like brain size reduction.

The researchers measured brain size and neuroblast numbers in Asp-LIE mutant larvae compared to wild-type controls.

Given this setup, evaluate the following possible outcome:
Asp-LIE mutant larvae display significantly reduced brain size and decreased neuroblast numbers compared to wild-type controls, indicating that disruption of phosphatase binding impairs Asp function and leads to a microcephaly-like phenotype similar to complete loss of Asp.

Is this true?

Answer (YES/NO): NO